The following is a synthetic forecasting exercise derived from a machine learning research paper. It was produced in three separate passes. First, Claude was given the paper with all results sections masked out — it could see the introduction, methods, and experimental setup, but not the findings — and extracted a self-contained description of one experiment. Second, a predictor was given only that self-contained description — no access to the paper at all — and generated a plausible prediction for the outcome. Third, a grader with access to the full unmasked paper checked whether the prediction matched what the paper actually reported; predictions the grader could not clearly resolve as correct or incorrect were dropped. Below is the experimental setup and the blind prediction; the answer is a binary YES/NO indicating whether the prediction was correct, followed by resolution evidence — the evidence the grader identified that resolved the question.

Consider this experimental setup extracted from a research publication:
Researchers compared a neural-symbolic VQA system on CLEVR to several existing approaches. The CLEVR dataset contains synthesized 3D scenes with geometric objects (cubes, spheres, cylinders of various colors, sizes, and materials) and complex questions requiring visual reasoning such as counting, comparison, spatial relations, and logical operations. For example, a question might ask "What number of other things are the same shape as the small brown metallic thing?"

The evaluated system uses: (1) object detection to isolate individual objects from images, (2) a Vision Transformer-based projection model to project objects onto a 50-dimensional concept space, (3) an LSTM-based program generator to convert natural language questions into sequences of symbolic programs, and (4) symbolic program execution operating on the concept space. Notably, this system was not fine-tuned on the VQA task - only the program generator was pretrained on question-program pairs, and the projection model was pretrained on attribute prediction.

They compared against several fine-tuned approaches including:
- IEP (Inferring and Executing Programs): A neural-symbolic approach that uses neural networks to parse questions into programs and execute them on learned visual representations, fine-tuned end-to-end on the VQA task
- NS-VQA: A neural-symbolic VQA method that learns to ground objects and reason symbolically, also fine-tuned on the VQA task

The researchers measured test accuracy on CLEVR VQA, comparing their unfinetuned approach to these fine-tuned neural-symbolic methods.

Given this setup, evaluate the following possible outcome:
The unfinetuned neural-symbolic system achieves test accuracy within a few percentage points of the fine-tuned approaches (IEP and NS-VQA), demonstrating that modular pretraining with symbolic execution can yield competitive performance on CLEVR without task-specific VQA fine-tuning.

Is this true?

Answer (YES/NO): YES